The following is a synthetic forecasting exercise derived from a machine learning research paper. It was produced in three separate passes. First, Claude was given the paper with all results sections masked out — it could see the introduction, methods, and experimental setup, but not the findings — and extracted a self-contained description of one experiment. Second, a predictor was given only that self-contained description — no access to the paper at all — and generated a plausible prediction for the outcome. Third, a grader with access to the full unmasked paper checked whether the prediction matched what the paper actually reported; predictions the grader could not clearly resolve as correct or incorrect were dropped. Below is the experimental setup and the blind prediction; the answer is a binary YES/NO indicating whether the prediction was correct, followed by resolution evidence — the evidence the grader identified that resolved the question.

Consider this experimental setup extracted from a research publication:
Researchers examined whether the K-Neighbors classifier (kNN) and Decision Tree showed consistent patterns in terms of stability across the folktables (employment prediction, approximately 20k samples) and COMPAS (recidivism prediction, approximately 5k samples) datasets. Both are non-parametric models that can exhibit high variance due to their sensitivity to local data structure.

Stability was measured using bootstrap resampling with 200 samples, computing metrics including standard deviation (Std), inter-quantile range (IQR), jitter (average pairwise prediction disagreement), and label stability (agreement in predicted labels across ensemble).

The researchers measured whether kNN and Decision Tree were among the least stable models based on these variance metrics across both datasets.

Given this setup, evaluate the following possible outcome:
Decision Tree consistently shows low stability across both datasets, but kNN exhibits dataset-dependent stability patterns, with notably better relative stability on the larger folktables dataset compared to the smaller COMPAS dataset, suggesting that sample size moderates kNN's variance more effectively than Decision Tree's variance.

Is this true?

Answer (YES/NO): NO